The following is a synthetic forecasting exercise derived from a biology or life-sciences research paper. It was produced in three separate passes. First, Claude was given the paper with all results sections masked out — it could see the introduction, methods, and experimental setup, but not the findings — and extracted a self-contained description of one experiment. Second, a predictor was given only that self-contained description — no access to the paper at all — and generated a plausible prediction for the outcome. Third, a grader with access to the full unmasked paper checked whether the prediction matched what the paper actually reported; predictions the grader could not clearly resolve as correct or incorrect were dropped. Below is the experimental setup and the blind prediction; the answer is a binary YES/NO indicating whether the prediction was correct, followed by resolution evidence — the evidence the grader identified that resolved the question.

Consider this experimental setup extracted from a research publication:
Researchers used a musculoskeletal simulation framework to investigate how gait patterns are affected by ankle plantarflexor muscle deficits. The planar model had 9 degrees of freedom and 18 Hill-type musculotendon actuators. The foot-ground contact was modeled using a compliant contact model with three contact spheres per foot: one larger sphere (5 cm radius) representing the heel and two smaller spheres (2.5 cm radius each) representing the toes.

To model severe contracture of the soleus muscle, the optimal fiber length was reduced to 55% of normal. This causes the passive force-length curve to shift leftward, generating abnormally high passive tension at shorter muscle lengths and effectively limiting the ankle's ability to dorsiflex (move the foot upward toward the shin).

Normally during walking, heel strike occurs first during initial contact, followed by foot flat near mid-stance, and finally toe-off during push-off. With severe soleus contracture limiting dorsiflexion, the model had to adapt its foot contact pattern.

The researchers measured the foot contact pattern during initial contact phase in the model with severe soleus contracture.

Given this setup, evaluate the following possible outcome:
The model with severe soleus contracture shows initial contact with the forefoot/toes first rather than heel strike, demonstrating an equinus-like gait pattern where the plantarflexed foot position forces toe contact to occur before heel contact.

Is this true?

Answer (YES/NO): YES